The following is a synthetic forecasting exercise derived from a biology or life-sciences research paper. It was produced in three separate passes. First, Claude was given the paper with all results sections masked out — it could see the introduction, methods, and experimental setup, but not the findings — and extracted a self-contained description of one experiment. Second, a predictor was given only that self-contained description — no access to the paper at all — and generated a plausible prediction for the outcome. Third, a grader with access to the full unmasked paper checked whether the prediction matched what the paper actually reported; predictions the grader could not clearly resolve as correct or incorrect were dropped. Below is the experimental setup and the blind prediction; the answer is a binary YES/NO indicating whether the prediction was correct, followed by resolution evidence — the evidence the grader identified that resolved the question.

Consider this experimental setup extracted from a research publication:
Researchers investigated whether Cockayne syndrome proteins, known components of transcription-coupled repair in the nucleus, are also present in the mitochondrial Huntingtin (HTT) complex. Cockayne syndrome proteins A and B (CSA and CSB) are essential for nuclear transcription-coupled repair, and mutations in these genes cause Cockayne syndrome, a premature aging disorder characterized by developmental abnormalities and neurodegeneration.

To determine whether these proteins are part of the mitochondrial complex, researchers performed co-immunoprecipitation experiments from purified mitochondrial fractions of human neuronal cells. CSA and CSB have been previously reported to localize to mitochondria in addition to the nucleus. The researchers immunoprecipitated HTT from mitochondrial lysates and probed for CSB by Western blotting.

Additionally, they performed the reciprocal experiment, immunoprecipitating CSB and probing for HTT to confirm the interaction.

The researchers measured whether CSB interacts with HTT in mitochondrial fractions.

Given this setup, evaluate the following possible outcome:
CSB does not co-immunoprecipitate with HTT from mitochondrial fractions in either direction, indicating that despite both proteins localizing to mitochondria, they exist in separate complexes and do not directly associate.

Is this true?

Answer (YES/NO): NO